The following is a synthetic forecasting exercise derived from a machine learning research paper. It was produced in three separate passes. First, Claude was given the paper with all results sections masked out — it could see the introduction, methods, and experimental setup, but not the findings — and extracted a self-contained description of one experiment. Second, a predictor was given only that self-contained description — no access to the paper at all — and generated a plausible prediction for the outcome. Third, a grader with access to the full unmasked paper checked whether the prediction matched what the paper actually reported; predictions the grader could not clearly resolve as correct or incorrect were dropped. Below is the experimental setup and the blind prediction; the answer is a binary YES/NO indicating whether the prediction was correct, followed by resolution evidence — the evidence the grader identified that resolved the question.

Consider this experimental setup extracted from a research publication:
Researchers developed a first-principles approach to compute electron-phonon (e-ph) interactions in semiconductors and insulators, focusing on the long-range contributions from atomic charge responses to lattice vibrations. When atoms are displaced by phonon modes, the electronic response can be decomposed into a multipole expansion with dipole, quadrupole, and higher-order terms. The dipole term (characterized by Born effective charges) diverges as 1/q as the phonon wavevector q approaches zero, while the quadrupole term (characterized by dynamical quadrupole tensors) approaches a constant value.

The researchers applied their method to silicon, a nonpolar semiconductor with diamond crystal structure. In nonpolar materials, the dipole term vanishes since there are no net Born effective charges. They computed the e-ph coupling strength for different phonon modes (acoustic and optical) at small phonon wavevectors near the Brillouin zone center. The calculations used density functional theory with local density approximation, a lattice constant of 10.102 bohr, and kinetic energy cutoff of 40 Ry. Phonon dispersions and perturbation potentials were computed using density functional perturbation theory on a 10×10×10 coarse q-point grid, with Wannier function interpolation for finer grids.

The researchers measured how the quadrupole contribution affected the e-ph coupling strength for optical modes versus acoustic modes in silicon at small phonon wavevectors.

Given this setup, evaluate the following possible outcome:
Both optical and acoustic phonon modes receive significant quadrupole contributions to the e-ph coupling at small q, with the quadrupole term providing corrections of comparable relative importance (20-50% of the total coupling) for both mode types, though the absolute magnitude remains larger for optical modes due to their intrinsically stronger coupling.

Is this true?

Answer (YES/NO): NO